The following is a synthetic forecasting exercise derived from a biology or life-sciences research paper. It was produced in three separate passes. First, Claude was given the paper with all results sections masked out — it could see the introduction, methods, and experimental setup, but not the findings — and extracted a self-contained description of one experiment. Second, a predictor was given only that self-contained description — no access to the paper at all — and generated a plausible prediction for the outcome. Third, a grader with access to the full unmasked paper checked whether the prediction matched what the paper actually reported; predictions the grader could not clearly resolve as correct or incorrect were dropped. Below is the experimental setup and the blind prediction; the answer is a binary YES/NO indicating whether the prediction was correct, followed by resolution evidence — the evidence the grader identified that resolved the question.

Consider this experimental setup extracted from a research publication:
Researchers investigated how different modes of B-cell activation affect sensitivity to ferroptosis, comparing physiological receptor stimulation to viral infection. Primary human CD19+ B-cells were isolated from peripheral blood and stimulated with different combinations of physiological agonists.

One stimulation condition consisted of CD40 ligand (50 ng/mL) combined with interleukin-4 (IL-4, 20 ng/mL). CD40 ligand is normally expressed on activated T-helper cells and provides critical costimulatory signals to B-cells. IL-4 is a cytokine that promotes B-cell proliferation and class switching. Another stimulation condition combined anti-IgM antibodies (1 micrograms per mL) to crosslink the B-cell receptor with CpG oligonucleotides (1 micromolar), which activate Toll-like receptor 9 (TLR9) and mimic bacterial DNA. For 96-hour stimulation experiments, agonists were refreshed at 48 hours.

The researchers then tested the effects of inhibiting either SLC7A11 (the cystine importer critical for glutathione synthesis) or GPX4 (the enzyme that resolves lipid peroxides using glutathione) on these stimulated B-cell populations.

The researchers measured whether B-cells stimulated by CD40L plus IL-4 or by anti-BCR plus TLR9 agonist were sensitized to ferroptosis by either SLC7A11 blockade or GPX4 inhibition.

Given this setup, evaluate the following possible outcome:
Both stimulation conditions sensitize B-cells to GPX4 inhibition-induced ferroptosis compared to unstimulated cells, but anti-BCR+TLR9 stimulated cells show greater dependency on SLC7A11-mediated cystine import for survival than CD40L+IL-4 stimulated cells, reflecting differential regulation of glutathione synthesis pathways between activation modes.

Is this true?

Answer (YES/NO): NO